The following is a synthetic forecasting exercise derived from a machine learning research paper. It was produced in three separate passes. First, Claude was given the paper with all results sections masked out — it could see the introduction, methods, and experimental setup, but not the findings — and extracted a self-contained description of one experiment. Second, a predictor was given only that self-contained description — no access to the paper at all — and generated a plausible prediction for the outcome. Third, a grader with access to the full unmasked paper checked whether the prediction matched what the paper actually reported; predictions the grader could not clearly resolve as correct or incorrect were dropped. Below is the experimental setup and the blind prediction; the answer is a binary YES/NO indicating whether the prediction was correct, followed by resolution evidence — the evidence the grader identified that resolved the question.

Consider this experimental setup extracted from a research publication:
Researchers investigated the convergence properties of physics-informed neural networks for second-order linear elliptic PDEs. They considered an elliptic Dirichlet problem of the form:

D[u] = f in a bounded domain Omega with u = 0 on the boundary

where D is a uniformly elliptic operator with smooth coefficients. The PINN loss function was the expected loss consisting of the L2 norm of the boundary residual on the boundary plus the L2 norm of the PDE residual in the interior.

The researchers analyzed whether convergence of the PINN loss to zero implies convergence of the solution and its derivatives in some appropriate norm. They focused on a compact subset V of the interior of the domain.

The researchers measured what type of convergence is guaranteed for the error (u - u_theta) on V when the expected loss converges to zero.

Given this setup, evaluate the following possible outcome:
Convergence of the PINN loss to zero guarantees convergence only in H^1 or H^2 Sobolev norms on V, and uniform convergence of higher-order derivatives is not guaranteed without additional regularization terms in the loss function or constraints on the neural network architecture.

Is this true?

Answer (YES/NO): YES